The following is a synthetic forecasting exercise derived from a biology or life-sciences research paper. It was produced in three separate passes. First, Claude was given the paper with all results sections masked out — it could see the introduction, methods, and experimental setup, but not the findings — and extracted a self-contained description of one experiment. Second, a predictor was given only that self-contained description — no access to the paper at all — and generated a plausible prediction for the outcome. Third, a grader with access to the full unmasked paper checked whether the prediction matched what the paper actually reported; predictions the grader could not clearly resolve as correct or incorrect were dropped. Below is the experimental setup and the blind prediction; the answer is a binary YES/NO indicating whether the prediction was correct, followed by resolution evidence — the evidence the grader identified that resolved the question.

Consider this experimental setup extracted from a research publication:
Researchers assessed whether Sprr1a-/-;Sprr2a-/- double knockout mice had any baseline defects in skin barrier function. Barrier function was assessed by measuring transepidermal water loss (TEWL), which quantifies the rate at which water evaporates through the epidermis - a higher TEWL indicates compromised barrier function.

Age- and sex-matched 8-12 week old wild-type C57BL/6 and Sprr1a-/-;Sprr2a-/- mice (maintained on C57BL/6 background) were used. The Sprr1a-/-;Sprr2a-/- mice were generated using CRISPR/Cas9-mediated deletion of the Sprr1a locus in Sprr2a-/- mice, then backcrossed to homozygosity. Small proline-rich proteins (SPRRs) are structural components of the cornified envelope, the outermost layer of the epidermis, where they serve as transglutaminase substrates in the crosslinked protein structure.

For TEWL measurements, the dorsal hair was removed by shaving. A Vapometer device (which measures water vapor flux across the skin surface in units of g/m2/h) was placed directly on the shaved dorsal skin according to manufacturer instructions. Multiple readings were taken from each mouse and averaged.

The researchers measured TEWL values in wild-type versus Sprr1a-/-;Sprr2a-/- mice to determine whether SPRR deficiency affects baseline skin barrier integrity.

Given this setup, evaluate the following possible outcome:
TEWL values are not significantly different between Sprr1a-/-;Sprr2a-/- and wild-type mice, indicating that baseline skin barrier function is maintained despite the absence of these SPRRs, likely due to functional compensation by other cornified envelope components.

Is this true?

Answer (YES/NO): YES